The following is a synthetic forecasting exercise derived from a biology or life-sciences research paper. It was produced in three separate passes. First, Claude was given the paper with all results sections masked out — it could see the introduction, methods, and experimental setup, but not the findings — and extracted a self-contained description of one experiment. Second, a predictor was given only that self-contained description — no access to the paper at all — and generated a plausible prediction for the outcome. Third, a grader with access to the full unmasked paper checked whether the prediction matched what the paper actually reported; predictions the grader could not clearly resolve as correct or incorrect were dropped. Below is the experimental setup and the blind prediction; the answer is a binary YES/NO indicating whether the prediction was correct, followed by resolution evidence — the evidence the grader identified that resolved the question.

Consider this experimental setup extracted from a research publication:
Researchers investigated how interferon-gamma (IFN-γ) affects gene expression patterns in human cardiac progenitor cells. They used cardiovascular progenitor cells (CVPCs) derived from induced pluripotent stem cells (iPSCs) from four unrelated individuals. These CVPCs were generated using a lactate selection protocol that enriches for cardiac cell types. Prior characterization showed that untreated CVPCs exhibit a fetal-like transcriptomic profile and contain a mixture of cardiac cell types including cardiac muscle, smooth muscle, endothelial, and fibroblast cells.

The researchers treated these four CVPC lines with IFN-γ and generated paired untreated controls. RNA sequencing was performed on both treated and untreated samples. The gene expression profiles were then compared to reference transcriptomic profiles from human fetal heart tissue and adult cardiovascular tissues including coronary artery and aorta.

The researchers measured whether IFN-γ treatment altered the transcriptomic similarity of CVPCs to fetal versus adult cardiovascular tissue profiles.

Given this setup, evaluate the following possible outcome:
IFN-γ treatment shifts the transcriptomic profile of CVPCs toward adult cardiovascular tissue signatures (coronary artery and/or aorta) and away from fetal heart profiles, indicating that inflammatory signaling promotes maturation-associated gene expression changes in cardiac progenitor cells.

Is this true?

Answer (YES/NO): YES